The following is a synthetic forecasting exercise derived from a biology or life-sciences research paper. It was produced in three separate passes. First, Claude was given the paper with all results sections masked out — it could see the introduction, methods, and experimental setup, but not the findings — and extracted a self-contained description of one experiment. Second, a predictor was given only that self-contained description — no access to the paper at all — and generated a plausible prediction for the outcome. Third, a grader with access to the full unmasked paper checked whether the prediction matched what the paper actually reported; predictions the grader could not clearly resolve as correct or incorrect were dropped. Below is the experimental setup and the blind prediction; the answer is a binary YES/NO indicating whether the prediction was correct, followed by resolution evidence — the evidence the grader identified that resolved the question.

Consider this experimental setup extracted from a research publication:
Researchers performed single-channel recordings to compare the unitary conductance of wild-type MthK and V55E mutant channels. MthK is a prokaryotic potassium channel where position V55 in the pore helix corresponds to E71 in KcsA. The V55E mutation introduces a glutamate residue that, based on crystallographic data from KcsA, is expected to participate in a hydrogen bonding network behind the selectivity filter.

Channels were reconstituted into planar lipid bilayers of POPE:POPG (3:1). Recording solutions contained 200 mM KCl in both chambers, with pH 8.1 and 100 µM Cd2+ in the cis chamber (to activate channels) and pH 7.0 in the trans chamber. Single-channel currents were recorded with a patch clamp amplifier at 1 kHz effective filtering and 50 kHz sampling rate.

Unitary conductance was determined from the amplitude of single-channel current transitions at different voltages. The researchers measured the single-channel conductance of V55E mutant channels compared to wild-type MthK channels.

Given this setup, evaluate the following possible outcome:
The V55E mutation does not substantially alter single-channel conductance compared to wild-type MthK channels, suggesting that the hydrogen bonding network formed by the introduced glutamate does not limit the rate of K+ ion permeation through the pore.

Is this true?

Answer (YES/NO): NO